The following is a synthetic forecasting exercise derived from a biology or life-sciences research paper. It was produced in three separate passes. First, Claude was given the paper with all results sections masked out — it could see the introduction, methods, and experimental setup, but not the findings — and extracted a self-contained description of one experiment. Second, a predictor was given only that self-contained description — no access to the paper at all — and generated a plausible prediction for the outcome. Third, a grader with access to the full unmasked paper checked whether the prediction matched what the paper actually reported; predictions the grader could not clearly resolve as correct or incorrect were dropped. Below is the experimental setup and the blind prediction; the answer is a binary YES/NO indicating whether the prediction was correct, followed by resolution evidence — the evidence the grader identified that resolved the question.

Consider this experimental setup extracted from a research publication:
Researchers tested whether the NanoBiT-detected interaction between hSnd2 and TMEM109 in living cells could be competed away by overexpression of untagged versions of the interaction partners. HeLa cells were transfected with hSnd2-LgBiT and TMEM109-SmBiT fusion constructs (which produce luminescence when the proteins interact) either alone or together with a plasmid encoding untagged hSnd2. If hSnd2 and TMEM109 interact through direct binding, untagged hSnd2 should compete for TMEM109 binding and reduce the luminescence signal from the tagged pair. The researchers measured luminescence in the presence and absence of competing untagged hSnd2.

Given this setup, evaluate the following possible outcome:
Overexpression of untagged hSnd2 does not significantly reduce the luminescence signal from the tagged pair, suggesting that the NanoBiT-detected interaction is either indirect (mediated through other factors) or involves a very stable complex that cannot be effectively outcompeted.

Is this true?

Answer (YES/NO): NO